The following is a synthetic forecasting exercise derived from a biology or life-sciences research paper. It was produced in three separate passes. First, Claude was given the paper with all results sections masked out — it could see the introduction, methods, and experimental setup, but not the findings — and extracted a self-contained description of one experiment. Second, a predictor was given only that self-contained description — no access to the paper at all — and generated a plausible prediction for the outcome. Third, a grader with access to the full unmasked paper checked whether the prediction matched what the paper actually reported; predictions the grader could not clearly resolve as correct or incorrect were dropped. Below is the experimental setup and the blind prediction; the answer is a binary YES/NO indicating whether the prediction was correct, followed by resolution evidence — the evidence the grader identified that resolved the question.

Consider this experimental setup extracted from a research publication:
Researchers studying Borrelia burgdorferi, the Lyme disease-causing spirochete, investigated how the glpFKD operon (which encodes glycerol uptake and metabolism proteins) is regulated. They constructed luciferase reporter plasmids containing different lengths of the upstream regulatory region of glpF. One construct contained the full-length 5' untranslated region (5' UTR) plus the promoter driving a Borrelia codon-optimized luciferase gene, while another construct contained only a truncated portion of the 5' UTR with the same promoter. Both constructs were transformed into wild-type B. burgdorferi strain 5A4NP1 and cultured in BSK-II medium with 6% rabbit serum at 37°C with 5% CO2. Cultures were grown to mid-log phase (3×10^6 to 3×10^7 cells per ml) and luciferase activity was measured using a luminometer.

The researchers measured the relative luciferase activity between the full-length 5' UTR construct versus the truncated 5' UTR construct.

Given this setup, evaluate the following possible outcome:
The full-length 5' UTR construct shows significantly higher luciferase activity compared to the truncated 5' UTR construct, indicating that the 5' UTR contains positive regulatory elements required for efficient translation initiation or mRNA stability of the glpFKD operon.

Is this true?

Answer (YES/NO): NO